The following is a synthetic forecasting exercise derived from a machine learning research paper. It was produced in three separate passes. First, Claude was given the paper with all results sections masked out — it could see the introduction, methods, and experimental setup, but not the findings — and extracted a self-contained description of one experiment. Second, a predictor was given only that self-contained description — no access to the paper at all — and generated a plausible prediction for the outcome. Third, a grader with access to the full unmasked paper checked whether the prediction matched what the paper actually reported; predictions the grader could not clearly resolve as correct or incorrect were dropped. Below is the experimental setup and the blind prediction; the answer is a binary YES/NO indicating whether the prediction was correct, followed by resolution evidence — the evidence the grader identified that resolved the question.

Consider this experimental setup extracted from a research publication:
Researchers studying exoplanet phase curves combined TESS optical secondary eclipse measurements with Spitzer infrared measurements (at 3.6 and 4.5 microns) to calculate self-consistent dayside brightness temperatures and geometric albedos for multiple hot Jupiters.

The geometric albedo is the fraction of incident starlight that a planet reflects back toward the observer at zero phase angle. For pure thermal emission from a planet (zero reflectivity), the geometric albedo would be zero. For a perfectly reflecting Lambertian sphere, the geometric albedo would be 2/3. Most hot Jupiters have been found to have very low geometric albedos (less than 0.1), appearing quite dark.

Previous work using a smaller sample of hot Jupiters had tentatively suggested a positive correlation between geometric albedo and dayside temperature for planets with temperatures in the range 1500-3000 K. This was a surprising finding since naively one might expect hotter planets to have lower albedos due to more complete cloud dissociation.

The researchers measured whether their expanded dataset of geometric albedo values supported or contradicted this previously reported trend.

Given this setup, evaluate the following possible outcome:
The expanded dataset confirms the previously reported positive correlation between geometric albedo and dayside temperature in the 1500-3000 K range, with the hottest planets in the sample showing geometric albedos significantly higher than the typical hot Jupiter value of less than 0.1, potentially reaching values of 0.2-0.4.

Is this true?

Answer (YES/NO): YES